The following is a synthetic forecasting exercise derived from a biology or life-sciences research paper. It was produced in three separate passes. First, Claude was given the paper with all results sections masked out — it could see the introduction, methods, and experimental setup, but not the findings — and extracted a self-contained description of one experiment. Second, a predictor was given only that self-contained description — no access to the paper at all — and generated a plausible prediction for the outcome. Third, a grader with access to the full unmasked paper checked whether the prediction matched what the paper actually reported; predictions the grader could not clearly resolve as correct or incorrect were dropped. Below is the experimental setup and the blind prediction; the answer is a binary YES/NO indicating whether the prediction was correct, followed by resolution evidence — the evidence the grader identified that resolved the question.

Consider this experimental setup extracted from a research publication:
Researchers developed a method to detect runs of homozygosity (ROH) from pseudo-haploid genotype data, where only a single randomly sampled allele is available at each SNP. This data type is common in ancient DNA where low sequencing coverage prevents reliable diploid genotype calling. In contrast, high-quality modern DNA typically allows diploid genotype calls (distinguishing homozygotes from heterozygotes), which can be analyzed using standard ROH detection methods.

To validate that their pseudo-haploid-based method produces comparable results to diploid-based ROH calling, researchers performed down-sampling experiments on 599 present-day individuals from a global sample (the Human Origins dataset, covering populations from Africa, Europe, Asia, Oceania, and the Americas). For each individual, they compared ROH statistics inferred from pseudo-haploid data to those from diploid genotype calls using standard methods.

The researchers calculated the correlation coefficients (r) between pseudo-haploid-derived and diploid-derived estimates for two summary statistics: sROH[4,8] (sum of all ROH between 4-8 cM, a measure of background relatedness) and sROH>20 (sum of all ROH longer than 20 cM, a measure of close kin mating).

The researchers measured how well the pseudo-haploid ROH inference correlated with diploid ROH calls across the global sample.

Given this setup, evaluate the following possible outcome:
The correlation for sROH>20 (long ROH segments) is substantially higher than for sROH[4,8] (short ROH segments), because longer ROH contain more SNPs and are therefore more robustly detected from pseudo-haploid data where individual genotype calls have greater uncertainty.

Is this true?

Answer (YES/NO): YES